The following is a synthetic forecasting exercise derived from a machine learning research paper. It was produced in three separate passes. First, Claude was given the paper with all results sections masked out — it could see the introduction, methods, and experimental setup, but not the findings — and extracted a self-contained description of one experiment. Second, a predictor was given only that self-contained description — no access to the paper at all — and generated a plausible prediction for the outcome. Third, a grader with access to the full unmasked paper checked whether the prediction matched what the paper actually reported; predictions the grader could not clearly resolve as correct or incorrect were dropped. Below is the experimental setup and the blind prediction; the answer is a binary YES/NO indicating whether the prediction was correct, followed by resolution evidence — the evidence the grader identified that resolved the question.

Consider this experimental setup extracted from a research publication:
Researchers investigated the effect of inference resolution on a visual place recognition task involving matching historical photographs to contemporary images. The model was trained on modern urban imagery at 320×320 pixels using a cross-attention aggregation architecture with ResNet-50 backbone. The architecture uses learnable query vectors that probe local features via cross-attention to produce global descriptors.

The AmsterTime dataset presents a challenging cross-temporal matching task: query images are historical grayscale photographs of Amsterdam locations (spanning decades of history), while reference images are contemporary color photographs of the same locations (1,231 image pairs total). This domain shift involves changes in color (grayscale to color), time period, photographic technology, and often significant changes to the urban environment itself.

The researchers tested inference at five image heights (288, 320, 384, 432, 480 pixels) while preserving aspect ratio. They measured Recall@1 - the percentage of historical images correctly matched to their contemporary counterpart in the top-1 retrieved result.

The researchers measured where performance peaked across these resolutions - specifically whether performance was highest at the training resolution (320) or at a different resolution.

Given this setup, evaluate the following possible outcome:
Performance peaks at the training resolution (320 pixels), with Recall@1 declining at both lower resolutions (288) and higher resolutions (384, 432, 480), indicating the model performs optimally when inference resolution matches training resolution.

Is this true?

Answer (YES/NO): NO